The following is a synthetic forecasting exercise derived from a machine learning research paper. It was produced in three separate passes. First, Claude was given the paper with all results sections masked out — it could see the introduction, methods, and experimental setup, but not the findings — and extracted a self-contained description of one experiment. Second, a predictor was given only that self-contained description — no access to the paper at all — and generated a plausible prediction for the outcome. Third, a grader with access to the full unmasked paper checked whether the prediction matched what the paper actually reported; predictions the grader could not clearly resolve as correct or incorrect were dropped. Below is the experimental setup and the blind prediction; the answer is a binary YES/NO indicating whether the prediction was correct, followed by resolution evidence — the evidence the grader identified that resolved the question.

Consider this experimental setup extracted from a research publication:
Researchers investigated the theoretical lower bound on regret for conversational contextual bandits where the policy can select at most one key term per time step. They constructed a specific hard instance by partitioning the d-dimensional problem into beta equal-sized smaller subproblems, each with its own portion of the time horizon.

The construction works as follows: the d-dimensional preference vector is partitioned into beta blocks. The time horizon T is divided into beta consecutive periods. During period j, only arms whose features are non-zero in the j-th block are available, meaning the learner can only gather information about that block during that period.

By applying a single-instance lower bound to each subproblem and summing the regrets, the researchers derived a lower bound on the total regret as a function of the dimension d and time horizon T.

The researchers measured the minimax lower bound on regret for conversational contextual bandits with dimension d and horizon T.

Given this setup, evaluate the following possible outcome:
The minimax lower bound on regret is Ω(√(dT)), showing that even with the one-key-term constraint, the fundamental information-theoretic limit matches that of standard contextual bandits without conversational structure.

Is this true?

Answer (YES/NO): YES